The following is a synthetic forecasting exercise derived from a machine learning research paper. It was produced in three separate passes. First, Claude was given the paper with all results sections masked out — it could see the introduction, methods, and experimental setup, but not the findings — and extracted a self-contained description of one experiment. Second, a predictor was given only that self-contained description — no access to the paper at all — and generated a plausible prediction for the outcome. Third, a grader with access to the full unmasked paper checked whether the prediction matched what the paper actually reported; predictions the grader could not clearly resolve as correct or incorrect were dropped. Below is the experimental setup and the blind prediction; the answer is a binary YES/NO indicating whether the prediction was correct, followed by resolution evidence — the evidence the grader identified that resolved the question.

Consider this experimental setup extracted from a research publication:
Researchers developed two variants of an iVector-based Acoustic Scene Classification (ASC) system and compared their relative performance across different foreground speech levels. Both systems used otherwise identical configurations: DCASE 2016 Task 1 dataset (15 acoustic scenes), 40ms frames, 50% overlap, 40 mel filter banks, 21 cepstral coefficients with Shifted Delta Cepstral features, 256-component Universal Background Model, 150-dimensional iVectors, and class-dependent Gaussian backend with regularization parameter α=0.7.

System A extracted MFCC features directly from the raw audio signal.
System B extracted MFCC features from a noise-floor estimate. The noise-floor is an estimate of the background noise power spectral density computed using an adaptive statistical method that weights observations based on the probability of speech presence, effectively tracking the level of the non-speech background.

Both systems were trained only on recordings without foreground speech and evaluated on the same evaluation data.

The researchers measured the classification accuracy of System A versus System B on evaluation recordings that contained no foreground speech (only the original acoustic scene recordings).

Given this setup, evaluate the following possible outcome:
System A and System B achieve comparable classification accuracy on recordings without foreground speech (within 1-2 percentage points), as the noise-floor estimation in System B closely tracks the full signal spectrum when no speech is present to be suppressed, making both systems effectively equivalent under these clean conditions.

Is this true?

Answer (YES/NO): NO